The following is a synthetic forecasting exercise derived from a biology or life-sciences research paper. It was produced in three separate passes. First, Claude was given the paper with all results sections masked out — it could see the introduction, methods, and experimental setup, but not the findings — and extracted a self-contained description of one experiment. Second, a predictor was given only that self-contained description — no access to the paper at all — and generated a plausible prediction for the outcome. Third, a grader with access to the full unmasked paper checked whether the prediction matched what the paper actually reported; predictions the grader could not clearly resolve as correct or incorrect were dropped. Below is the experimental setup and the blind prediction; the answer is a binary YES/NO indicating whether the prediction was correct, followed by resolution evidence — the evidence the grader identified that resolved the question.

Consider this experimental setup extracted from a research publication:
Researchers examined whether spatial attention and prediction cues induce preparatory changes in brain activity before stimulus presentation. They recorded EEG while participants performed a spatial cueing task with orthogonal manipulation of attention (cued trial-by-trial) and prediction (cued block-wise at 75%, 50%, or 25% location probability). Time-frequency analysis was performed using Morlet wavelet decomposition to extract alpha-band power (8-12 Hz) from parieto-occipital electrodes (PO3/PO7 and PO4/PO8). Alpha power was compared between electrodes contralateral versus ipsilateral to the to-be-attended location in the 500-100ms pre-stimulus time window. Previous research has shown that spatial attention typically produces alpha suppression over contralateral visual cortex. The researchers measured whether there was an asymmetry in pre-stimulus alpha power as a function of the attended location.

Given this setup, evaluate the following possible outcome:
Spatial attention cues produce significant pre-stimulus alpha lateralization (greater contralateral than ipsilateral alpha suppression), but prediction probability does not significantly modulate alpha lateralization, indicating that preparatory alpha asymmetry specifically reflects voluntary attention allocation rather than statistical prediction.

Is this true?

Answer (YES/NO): NO